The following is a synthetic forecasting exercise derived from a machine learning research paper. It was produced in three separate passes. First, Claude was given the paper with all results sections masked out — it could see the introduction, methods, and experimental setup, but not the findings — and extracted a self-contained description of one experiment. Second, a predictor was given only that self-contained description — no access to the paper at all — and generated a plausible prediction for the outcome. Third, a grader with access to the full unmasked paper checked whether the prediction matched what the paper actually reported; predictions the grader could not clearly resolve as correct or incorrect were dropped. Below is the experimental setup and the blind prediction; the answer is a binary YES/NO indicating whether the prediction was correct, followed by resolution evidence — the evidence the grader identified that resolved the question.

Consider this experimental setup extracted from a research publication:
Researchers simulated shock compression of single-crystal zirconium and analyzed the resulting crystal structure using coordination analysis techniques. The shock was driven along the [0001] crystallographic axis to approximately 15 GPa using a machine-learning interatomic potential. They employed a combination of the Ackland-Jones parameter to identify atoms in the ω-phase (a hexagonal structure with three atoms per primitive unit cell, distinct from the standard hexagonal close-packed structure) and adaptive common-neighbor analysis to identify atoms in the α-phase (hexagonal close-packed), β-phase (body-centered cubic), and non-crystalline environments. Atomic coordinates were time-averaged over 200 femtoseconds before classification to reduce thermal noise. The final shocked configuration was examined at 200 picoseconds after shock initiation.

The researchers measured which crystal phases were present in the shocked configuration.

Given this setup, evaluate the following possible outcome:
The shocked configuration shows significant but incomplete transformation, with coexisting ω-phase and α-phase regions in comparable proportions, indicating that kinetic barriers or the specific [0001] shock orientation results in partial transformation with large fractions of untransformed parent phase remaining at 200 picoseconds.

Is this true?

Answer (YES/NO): NO